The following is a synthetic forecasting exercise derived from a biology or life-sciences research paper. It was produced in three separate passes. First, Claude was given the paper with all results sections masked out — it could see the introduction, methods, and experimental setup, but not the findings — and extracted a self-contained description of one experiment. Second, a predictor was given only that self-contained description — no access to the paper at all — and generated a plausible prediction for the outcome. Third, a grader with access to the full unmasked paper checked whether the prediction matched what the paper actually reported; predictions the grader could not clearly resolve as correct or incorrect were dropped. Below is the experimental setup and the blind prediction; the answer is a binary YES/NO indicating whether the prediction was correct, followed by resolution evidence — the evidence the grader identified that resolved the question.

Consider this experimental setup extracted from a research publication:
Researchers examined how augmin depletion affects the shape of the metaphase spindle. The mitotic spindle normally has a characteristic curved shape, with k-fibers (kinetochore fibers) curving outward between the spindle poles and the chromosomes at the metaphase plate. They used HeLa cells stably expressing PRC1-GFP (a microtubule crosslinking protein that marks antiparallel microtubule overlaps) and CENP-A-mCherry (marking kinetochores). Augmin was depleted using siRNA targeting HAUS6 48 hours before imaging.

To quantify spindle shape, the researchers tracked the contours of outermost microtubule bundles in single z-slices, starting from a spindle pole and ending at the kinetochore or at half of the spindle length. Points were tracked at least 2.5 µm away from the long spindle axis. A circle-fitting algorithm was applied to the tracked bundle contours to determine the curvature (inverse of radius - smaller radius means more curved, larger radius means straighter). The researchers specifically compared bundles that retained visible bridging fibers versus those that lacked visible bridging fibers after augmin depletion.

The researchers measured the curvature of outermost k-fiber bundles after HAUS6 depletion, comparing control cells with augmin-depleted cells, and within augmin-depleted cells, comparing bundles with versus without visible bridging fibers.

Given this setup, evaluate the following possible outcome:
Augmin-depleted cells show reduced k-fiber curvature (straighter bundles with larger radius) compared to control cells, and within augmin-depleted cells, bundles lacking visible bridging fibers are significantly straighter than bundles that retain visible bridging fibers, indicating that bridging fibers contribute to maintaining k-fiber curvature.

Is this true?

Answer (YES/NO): YES